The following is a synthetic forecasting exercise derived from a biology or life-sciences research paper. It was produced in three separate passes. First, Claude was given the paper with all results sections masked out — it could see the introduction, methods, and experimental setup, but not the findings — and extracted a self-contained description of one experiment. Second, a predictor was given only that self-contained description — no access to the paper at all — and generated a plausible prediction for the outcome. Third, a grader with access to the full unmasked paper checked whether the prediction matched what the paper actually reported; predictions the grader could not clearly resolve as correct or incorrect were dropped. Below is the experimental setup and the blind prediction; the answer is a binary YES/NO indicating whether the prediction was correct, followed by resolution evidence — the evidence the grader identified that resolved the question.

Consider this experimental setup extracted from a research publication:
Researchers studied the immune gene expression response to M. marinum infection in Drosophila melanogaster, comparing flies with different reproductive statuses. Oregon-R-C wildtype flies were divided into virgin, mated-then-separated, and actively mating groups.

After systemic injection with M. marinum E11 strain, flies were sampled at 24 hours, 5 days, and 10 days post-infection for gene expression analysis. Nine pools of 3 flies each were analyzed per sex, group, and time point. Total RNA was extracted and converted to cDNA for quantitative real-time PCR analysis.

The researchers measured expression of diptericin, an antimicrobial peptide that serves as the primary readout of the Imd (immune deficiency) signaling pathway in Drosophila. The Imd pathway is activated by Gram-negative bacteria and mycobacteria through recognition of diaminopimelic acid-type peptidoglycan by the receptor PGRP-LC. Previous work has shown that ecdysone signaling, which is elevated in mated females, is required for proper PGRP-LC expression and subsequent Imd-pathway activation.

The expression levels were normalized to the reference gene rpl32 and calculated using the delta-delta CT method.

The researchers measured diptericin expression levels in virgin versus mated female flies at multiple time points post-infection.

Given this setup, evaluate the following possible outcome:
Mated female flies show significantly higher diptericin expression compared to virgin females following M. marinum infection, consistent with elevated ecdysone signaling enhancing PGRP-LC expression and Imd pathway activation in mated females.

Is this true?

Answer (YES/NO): NO